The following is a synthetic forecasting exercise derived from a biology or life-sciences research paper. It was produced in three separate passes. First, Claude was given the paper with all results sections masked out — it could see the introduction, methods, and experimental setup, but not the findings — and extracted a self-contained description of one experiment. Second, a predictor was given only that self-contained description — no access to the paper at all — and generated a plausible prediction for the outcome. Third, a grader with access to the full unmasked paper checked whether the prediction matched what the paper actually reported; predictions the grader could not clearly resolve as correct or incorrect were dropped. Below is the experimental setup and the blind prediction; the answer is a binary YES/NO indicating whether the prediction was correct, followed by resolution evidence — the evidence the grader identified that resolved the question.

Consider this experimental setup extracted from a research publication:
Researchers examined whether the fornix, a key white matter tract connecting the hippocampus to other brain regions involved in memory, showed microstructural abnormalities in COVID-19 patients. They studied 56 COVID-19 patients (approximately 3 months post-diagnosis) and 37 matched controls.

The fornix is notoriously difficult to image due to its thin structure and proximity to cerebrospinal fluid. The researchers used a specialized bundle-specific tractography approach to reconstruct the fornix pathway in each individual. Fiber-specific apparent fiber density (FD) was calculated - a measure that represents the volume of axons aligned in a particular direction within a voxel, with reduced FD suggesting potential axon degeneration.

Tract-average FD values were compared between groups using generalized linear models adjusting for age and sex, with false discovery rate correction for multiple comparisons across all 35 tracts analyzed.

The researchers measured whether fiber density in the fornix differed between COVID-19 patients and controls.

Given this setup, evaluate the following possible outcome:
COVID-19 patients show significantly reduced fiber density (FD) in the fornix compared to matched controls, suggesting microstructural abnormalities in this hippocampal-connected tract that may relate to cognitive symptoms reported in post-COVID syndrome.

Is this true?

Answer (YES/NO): YES